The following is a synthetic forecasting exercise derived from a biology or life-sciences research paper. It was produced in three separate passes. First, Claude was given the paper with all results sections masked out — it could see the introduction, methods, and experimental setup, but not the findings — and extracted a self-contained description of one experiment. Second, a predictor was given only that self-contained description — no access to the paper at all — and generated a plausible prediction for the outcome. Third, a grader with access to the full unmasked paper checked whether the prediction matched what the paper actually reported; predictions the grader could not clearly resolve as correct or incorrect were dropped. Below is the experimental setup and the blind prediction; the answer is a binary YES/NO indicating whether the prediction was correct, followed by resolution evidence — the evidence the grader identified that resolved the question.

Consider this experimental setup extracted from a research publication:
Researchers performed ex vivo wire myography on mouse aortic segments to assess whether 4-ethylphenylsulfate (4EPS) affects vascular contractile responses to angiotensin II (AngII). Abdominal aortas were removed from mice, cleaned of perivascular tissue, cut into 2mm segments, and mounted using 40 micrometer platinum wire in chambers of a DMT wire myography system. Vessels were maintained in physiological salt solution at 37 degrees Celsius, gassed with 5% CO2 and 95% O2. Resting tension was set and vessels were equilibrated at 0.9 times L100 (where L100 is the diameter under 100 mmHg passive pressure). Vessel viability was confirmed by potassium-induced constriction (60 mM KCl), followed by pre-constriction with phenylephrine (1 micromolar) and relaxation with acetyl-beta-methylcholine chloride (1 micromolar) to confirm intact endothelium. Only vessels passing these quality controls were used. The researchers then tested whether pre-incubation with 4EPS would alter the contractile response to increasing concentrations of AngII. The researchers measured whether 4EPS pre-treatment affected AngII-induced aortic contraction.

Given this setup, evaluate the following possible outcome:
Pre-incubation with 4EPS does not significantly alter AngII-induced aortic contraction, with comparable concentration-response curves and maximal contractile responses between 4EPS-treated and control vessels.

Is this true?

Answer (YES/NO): NO